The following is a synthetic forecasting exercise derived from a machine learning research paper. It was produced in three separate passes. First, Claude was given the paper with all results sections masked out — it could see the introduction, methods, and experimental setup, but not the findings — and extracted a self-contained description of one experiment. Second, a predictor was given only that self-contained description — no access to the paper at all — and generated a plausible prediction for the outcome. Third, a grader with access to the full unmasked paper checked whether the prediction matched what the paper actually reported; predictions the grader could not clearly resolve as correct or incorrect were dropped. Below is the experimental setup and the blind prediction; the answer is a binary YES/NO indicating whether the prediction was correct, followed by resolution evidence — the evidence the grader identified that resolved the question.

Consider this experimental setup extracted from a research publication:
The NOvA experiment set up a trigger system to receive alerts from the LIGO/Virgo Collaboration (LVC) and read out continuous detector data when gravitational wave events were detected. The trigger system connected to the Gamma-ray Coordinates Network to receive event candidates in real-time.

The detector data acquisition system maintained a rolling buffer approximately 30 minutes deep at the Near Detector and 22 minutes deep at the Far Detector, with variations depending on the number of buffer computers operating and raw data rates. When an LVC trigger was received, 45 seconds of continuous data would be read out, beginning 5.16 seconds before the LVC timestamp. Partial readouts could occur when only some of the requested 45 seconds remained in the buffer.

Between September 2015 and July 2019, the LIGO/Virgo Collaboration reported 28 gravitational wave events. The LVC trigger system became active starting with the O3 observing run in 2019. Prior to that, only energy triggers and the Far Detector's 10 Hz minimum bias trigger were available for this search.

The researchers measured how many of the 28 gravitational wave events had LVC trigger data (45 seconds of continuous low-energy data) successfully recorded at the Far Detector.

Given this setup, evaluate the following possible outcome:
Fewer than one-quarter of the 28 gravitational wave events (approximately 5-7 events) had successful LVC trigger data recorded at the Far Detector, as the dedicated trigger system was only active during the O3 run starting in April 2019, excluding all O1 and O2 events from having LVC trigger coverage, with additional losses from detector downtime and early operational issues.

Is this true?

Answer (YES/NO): YES